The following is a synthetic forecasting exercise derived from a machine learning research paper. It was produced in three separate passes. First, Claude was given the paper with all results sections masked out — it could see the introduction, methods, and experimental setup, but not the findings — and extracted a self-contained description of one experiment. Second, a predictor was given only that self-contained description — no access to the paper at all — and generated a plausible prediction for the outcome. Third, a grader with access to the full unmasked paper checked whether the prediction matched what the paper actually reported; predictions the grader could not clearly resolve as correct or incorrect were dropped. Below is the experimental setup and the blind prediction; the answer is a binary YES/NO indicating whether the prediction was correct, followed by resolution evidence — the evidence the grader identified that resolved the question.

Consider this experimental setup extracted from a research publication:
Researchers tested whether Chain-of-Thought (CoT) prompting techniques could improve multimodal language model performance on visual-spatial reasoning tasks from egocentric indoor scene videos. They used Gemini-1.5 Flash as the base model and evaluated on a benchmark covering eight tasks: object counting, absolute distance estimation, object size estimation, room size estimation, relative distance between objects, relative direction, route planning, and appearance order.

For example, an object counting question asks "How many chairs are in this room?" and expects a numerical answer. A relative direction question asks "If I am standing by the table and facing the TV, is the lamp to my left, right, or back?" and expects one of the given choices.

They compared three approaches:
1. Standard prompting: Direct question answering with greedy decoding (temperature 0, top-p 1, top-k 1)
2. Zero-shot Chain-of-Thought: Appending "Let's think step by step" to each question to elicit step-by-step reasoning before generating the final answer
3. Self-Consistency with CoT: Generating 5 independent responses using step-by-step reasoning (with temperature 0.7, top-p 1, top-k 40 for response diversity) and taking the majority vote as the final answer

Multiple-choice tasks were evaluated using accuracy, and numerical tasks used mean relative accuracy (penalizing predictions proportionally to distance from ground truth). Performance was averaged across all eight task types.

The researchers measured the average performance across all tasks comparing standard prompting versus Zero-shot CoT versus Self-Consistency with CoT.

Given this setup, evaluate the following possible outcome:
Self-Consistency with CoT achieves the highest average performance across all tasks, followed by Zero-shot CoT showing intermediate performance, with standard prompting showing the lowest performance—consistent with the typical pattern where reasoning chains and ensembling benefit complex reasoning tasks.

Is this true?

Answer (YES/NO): NO